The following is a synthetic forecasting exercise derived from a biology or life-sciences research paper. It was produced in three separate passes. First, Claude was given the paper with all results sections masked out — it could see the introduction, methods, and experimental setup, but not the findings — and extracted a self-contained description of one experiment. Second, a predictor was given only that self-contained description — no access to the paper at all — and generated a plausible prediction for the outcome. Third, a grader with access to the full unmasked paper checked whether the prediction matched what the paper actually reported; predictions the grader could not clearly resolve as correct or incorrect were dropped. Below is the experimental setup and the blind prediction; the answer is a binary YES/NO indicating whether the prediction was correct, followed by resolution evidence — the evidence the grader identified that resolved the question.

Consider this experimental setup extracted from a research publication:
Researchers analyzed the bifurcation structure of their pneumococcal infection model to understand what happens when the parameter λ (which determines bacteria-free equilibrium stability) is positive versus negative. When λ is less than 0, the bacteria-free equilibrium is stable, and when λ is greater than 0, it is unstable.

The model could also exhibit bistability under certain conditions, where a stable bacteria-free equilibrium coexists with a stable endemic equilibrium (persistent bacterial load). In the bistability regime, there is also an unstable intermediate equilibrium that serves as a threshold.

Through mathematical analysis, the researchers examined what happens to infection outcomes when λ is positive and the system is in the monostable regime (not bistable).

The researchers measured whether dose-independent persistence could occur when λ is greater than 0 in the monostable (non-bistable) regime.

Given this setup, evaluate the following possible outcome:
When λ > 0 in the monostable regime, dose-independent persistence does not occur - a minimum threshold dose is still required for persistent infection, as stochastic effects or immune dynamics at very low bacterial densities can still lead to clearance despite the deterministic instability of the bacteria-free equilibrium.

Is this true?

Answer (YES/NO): NO